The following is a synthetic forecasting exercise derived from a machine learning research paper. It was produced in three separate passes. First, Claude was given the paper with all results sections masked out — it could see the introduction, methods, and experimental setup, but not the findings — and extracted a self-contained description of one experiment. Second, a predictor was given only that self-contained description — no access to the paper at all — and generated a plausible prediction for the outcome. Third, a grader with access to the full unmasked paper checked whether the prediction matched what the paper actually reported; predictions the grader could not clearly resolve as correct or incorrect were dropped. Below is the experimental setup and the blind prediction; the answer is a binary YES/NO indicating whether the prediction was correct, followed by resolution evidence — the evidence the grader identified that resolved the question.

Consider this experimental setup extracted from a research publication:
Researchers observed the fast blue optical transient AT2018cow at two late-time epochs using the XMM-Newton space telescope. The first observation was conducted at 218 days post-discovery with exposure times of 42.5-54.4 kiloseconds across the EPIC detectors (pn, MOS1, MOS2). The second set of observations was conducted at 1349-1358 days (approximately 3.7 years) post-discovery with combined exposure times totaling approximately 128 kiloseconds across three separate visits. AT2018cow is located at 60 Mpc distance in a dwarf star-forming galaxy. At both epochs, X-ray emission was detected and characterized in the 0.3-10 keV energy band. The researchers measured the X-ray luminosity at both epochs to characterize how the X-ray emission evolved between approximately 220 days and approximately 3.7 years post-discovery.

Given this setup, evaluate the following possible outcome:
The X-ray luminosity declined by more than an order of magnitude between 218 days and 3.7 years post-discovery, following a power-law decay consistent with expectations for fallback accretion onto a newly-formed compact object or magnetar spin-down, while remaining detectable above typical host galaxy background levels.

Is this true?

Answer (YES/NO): NO